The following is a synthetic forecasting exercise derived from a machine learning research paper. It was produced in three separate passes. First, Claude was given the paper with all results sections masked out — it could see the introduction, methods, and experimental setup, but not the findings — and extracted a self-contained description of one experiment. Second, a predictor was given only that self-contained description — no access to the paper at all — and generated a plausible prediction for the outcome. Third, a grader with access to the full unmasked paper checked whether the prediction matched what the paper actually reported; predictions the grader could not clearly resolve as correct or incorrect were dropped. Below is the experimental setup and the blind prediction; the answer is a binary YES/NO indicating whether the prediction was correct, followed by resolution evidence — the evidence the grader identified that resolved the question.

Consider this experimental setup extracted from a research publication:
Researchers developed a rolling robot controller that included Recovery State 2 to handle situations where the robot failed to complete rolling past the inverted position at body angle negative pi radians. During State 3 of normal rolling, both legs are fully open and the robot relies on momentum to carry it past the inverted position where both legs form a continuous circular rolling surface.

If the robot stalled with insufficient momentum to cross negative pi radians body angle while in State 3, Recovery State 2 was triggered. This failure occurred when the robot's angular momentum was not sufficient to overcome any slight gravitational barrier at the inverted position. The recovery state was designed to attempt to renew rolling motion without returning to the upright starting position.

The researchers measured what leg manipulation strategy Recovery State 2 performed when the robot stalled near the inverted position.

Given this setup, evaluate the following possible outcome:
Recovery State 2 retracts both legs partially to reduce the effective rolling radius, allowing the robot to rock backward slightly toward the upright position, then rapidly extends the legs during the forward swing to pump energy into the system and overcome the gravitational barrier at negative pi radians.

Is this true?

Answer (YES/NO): NO